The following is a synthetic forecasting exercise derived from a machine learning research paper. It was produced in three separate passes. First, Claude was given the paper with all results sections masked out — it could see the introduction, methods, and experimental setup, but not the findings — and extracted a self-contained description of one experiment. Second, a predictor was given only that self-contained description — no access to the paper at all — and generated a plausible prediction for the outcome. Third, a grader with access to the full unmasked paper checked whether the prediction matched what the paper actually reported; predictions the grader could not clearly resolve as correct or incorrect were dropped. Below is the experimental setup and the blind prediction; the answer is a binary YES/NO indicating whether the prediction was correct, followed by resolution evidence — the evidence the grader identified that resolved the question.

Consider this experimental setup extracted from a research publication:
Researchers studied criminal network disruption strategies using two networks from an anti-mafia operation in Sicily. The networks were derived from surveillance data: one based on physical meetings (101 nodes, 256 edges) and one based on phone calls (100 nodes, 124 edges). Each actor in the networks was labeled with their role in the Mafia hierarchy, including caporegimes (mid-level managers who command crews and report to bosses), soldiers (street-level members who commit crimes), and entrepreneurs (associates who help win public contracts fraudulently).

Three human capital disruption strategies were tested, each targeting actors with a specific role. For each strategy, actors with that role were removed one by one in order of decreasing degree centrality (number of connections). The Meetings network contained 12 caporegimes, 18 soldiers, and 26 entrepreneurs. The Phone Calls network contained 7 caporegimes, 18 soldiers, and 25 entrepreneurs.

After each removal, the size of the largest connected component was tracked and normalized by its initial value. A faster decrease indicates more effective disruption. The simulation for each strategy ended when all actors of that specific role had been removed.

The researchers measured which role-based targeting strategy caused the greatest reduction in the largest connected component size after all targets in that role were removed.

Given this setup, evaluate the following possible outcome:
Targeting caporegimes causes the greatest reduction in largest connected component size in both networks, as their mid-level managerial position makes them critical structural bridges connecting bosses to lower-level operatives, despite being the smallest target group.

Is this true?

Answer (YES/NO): YES